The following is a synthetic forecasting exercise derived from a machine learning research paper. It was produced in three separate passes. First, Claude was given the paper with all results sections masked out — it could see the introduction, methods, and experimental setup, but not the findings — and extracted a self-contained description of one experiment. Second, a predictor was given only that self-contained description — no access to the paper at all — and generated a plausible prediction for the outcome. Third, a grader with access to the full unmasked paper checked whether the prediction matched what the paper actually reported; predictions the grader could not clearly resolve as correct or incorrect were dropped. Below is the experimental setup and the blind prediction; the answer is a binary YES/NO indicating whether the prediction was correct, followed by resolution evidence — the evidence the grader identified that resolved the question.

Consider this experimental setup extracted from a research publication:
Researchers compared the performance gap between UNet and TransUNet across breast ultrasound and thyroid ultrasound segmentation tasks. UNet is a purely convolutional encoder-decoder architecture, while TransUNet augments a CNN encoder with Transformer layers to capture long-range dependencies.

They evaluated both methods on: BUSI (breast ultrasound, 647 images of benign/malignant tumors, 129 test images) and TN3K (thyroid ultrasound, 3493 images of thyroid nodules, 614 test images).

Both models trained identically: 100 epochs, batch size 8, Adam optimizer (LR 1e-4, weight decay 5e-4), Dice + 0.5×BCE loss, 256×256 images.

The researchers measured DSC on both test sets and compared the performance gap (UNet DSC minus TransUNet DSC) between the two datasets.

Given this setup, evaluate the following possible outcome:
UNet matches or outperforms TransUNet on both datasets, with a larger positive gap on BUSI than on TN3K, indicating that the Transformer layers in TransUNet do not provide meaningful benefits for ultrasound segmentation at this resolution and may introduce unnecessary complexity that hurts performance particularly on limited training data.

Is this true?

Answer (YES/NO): NO